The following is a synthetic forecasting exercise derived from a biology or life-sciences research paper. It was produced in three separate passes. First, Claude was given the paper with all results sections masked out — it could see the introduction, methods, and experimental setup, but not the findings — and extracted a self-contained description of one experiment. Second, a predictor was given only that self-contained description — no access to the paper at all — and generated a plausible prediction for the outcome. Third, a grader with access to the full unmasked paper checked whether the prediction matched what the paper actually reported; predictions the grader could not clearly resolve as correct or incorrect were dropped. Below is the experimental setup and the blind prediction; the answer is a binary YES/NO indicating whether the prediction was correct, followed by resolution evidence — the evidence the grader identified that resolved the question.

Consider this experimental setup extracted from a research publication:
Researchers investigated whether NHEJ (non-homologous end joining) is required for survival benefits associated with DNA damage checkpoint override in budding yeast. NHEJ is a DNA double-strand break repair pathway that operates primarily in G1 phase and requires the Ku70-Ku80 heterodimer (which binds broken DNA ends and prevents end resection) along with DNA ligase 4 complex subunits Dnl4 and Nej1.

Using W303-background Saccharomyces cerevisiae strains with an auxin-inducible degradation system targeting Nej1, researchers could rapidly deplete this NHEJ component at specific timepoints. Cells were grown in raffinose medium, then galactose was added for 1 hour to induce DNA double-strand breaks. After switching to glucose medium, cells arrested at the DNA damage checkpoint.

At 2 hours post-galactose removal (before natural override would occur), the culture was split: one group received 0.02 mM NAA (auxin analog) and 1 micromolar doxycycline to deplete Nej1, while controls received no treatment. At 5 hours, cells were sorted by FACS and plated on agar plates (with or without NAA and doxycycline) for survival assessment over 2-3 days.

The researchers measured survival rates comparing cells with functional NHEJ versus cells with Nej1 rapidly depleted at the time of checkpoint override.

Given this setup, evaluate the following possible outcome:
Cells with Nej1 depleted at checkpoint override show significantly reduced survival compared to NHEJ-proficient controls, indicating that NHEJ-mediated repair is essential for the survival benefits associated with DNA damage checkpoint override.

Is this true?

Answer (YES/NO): NO